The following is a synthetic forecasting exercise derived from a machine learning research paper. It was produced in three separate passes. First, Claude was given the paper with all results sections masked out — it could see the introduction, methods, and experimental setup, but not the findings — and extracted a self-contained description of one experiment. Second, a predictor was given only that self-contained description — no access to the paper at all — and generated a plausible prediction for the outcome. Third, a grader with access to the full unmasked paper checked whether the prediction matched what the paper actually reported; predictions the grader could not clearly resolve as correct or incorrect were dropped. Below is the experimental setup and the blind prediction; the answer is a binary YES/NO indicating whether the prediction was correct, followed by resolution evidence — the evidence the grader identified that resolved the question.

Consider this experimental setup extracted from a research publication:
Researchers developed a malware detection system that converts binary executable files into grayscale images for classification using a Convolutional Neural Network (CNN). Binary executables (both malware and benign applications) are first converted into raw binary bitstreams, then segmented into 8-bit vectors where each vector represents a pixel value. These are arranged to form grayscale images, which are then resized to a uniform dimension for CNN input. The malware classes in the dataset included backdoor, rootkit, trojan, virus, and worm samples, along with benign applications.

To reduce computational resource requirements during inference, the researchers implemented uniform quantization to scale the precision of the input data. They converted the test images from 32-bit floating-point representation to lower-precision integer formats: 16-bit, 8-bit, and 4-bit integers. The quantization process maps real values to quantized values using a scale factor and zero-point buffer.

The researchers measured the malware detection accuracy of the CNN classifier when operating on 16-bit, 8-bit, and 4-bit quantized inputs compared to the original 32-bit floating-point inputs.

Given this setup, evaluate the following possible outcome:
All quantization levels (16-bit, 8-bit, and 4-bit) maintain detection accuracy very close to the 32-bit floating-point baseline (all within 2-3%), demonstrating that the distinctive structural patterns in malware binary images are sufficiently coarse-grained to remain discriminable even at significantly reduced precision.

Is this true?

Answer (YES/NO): NO